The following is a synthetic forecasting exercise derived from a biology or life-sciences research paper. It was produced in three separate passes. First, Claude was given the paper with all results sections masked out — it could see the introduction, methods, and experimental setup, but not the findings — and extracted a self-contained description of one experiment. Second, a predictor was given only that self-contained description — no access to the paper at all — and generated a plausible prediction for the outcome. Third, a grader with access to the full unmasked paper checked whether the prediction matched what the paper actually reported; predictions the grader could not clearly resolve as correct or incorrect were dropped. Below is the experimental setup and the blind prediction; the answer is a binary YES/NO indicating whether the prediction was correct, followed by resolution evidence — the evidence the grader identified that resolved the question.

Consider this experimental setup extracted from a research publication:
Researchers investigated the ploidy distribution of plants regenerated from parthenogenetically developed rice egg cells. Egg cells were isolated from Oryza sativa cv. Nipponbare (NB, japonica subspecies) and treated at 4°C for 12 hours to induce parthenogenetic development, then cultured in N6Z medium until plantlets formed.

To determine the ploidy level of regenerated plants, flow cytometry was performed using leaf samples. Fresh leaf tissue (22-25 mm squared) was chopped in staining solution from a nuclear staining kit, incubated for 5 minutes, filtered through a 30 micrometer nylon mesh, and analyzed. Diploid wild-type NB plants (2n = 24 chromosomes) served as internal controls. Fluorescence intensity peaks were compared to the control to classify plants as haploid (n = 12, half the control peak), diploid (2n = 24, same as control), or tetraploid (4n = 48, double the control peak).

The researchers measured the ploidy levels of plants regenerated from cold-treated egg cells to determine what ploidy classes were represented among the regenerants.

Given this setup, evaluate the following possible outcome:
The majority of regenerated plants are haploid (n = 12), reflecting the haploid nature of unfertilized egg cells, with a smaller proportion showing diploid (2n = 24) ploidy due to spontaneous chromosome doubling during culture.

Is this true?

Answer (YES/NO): NO